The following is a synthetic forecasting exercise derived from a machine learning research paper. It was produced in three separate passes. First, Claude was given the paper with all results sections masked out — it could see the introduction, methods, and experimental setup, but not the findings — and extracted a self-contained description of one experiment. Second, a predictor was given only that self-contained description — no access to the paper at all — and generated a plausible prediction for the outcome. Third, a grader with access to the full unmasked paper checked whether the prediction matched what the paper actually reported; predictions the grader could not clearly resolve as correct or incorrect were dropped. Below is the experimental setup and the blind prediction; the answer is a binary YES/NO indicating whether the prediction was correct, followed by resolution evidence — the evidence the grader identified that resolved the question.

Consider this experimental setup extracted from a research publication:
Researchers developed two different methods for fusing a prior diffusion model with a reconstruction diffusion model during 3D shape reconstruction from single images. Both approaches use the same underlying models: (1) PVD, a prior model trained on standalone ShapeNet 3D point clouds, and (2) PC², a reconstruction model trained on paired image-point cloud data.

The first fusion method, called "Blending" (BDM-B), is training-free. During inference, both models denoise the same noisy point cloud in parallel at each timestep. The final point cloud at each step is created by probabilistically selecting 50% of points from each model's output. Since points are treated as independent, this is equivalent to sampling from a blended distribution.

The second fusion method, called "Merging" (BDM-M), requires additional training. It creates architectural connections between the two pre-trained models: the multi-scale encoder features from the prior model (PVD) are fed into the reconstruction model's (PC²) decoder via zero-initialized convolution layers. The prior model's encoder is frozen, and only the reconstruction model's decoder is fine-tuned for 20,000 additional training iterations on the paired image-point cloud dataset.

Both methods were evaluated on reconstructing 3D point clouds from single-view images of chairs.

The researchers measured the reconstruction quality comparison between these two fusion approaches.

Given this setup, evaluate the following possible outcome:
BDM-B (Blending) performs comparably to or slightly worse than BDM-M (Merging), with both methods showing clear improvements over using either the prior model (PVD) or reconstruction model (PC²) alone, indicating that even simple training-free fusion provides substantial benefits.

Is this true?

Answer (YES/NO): NO